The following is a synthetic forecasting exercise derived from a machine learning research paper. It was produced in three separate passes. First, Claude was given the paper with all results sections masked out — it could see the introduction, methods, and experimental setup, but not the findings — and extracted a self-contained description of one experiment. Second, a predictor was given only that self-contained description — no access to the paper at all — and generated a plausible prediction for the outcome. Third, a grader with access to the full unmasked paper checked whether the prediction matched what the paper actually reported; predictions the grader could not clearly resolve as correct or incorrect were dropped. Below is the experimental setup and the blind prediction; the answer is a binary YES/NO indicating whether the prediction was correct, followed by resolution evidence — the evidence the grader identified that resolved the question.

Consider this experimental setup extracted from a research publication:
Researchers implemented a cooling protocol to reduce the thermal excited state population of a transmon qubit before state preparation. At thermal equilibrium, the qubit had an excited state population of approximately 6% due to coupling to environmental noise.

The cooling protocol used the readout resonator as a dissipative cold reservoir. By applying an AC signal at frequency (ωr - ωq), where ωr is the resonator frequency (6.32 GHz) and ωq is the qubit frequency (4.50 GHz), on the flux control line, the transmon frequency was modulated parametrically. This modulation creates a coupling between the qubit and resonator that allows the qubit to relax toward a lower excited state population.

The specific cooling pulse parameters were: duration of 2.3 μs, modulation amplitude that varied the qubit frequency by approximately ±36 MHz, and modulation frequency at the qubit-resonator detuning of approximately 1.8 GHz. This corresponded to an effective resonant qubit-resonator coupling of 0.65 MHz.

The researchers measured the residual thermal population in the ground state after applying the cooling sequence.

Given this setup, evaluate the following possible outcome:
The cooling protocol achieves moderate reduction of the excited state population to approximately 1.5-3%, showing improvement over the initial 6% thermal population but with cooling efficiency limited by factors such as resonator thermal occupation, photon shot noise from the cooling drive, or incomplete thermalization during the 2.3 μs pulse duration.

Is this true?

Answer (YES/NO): YES